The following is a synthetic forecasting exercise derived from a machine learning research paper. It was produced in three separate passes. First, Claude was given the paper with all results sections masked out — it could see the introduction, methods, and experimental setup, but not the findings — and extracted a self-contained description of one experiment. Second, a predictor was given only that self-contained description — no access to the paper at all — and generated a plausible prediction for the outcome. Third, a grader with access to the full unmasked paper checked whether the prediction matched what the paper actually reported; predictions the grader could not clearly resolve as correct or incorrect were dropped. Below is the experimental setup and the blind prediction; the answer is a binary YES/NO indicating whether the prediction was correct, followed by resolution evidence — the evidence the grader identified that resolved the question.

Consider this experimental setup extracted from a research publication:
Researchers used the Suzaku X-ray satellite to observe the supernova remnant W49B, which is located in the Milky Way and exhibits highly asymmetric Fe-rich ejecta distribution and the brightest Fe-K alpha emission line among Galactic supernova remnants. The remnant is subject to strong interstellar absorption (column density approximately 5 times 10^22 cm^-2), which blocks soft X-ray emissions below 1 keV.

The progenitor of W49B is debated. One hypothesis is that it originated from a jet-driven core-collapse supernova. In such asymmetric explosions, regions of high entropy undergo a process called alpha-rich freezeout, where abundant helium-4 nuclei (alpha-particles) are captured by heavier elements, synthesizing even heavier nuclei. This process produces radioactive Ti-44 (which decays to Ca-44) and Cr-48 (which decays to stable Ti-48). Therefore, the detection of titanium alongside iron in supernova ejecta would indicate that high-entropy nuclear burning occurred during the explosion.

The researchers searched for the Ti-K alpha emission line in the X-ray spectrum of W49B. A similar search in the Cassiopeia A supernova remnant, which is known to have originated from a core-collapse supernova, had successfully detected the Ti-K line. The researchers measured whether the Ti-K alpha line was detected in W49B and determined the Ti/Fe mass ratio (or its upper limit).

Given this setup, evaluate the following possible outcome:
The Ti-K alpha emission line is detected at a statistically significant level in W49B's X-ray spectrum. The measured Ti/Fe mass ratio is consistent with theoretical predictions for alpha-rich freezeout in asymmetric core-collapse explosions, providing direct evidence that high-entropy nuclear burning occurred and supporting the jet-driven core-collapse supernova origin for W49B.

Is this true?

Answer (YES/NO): NO